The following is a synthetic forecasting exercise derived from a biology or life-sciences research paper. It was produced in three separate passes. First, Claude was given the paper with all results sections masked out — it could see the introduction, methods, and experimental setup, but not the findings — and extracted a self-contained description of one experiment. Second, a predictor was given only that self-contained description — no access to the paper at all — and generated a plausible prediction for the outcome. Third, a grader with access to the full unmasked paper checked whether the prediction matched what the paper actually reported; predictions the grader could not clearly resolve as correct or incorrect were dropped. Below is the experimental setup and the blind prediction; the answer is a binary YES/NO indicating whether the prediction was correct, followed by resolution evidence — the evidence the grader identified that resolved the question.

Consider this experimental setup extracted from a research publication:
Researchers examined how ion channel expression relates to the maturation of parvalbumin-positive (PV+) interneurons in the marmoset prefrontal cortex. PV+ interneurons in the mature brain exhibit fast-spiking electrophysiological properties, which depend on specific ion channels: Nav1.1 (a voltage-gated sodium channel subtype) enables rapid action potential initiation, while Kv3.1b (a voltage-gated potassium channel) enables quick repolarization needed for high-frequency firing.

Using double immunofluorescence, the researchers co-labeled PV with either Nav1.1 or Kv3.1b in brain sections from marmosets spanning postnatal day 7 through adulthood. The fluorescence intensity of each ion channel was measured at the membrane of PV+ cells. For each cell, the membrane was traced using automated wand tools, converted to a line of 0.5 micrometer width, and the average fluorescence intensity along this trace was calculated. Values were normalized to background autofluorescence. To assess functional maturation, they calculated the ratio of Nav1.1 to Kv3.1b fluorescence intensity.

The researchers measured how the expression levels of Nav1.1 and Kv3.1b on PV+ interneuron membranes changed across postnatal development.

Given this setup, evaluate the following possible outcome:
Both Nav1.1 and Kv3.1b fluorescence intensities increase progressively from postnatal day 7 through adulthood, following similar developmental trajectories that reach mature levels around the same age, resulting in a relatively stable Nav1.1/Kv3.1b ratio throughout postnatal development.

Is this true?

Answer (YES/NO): NO